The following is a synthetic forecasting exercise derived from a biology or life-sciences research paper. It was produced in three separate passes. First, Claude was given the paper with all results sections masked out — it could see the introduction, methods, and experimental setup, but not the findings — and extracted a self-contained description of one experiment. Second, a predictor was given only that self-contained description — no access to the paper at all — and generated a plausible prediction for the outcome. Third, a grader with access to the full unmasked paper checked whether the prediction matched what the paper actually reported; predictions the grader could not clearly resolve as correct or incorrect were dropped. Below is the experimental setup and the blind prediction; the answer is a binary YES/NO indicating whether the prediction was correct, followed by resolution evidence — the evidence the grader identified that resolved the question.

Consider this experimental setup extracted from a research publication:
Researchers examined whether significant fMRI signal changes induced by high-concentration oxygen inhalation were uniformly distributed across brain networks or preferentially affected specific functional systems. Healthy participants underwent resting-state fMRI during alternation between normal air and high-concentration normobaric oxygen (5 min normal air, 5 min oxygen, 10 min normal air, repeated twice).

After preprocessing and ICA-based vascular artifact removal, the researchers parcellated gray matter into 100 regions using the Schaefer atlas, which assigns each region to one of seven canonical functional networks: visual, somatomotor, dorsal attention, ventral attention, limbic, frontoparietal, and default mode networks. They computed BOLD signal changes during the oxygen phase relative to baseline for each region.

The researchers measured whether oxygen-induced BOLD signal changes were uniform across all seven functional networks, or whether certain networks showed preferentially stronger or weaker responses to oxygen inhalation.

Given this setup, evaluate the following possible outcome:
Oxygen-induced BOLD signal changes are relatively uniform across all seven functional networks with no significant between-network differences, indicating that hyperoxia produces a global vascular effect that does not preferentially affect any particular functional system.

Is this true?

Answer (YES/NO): NO